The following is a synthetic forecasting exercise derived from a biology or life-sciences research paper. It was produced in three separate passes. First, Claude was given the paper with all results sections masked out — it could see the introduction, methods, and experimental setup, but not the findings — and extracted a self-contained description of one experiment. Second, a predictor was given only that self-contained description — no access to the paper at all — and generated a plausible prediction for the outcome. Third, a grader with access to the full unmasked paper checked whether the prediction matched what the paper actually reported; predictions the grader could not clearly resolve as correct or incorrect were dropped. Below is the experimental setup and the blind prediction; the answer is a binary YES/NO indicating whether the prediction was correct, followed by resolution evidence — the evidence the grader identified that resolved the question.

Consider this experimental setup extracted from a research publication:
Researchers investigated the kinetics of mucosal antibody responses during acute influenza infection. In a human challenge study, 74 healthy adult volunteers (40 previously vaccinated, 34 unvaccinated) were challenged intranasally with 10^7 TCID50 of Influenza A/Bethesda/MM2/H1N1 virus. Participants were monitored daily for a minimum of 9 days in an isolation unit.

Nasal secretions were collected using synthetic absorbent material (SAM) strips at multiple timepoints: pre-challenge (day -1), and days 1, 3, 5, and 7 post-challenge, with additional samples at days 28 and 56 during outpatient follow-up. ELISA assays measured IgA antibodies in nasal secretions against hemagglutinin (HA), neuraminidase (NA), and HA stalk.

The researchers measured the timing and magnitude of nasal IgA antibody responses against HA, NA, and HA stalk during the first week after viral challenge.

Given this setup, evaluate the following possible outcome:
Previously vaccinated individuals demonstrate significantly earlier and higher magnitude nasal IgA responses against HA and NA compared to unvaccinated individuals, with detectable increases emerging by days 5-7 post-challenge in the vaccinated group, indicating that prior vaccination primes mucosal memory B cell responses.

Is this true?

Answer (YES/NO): NO